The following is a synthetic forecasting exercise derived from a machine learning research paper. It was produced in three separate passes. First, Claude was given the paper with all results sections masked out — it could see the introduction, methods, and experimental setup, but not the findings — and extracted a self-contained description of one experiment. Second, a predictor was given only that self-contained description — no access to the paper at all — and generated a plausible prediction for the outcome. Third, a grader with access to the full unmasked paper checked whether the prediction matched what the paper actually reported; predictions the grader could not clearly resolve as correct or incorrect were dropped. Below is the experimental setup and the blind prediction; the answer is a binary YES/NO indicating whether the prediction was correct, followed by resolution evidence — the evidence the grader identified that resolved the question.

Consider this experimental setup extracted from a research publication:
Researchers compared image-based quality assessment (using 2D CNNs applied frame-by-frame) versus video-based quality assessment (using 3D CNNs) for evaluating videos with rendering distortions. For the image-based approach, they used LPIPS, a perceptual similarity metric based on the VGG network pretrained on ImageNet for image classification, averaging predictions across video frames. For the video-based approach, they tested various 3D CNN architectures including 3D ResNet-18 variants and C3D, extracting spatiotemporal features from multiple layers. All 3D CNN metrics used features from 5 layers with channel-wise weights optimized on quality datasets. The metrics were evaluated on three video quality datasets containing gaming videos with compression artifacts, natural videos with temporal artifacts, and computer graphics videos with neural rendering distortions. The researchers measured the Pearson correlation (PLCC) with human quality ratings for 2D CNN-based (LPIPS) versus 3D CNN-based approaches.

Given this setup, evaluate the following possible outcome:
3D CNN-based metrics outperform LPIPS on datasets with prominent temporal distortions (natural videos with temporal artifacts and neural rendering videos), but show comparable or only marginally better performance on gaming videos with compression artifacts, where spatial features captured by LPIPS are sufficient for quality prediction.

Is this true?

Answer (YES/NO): NO